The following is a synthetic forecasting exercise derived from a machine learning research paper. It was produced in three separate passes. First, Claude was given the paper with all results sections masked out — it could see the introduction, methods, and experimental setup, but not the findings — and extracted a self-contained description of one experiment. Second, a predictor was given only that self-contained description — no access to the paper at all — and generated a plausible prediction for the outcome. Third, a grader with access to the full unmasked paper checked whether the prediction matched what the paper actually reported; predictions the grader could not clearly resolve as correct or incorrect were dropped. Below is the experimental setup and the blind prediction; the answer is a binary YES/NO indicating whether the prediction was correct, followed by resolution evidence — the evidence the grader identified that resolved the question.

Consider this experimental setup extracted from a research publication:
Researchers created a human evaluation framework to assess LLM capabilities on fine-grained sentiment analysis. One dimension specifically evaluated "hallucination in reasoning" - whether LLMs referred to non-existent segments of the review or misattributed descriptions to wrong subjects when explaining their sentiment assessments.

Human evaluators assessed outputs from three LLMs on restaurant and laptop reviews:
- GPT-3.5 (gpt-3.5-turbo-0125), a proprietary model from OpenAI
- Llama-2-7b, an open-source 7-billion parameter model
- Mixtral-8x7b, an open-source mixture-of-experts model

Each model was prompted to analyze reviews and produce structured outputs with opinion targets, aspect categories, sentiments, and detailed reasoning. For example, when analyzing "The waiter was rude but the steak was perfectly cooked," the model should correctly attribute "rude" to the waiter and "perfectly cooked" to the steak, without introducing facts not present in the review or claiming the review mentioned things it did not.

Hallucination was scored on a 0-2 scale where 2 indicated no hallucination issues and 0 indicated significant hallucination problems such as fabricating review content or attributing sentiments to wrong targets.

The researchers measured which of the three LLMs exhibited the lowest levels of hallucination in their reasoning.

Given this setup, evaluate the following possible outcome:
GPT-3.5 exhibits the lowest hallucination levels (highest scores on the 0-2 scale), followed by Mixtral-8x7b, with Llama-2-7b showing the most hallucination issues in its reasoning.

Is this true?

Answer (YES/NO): YES